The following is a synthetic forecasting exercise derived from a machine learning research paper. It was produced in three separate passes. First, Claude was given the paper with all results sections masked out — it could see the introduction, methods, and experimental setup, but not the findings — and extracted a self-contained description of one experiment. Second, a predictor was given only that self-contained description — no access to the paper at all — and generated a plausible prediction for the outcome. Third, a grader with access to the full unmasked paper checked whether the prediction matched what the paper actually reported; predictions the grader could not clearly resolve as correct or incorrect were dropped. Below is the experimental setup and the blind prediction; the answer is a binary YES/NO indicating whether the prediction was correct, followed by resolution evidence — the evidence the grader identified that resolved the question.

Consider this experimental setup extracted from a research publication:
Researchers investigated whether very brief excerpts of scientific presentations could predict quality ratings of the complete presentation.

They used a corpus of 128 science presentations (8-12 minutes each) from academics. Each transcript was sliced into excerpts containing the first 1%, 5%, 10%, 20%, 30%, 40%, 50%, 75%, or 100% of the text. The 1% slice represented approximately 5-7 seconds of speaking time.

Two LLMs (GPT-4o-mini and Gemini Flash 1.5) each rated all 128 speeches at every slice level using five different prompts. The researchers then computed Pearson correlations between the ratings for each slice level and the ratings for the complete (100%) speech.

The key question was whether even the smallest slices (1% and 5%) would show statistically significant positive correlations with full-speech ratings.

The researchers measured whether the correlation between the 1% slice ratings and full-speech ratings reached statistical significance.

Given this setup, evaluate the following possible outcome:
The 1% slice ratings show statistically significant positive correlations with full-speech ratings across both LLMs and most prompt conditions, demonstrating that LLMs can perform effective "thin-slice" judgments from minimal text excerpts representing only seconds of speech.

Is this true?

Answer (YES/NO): NO